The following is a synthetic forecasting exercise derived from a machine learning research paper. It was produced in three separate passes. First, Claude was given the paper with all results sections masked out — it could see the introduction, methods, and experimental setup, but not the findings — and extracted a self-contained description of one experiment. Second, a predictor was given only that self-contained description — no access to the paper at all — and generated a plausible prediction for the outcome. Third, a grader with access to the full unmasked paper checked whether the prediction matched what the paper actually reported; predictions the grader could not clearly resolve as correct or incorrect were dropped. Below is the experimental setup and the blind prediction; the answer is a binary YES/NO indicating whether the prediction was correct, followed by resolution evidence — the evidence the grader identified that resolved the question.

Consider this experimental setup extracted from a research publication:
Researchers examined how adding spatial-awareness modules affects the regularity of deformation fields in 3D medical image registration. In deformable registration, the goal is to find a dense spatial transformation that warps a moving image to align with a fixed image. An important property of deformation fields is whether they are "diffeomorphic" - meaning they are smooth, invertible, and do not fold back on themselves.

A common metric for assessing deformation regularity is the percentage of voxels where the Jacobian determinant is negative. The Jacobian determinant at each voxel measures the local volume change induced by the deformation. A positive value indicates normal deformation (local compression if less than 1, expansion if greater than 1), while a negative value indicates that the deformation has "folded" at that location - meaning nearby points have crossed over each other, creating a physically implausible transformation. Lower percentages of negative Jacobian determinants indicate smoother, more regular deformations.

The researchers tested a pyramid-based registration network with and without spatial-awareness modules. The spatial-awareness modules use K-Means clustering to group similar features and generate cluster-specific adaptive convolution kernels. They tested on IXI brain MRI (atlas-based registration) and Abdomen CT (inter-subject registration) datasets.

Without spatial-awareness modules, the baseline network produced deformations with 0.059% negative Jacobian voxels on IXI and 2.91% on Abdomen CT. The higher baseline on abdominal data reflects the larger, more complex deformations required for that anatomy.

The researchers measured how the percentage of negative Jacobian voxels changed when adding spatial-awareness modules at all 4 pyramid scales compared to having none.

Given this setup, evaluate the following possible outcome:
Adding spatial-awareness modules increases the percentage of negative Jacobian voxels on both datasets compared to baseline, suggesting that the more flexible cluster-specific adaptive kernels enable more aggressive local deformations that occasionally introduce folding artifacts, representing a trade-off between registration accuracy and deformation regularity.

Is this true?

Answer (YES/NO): YES